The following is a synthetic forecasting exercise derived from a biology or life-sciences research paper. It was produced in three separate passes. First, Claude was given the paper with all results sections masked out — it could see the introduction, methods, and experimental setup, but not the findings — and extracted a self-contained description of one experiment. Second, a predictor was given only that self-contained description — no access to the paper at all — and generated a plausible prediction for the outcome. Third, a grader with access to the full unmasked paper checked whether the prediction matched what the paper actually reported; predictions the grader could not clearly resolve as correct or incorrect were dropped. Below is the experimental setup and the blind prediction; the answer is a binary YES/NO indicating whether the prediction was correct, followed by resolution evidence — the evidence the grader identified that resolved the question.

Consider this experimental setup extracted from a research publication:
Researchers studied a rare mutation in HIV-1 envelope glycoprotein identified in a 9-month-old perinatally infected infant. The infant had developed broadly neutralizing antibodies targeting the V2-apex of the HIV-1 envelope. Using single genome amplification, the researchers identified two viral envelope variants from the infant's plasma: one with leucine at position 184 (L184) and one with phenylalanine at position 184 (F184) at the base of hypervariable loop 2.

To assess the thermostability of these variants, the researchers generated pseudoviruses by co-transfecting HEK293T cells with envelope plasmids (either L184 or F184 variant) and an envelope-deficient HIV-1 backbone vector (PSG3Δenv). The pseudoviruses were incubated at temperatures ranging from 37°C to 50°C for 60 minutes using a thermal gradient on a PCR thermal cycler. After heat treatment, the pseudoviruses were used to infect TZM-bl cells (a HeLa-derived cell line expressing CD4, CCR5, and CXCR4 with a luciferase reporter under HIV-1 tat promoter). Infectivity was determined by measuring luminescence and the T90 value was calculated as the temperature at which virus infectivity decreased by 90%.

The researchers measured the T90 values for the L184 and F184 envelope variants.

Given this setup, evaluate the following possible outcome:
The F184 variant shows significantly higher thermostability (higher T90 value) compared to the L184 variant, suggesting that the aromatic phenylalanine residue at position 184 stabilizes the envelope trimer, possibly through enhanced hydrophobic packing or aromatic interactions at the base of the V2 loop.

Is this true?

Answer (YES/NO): NO